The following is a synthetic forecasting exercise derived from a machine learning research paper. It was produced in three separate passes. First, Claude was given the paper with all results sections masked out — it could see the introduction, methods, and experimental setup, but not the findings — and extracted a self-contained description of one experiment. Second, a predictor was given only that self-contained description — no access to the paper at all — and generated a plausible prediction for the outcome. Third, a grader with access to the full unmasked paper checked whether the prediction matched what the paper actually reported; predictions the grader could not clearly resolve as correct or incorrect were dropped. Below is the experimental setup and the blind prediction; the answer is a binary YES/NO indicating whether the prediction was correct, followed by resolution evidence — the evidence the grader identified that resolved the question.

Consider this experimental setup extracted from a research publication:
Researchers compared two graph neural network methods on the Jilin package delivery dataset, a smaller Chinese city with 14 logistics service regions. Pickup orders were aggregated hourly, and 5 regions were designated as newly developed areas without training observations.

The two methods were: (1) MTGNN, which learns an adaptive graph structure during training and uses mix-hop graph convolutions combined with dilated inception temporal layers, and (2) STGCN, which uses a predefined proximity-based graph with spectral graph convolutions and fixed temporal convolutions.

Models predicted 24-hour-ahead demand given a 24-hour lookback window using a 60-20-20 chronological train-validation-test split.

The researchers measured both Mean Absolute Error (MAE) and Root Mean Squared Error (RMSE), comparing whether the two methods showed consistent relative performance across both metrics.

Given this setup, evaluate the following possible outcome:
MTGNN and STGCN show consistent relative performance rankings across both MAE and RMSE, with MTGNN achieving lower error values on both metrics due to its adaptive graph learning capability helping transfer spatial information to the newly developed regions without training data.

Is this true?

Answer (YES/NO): NO